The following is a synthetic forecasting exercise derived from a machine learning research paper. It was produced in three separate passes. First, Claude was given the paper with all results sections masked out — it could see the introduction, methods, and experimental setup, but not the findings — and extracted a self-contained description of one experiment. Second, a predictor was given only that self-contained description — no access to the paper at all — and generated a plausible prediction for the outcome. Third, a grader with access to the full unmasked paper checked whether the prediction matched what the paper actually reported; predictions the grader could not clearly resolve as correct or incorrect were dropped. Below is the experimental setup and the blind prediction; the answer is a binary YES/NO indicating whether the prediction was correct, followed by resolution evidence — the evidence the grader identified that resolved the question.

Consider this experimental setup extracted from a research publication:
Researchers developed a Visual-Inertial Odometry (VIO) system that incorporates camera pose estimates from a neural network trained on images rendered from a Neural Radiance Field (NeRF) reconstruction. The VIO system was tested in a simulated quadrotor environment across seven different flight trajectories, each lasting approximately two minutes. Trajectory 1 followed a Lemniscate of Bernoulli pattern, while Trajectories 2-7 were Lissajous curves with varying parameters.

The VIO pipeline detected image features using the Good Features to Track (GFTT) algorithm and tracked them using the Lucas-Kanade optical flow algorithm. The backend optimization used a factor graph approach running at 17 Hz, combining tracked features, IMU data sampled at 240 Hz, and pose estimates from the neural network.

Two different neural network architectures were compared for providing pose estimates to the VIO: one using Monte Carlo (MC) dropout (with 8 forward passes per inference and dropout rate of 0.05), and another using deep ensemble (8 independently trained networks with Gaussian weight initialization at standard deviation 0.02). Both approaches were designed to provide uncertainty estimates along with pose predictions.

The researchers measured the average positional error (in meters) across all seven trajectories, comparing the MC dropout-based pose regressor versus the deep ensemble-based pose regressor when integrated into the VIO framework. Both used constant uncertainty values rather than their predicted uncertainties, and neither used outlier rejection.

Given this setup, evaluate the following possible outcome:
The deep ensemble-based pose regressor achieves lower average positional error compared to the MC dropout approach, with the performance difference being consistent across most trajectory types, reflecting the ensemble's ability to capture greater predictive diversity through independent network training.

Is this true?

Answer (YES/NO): YES